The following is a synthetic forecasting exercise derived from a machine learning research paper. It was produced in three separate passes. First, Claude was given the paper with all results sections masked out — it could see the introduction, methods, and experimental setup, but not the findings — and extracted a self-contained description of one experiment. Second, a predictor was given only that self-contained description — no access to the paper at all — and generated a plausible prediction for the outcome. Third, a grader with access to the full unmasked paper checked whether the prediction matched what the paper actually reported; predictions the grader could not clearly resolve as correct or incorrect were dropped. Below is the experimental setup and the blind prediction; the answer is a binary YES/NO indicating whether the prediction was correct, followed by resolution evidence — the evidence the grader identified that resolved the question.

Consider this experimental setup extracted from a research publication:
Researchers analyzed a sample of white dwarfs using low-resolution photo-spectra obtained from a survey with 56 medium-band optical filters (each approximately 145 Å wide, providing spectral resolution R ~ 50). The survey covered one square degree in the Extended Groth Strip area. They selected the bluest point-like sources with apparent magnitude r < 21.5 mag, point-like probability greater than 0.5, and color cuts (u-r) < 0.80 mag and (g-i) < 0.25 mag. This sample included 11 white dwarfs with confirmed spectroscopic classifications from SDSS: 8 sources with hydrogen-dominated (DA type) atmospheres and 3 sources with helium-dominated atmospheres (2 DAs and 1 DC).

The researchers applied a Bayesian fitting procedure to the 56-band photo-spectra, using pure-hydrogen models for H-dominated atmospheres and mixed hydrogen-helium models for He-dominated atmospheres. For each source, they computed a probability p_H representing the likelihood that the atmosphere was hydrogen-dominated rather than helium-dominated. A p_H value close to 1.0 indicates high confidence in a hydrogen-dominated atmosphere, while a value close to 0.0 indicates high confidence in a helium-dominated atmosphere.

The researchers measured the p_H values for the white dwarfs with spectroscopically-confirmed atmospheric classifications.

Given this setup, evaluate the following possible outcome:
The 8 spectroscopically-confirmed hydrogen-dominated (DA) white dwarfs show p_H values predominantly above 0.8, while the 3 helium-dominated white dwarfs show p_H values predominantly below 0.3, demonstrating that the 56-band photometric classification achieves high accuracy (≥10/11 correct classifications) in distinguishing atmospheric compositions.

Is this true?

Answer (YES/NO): YES